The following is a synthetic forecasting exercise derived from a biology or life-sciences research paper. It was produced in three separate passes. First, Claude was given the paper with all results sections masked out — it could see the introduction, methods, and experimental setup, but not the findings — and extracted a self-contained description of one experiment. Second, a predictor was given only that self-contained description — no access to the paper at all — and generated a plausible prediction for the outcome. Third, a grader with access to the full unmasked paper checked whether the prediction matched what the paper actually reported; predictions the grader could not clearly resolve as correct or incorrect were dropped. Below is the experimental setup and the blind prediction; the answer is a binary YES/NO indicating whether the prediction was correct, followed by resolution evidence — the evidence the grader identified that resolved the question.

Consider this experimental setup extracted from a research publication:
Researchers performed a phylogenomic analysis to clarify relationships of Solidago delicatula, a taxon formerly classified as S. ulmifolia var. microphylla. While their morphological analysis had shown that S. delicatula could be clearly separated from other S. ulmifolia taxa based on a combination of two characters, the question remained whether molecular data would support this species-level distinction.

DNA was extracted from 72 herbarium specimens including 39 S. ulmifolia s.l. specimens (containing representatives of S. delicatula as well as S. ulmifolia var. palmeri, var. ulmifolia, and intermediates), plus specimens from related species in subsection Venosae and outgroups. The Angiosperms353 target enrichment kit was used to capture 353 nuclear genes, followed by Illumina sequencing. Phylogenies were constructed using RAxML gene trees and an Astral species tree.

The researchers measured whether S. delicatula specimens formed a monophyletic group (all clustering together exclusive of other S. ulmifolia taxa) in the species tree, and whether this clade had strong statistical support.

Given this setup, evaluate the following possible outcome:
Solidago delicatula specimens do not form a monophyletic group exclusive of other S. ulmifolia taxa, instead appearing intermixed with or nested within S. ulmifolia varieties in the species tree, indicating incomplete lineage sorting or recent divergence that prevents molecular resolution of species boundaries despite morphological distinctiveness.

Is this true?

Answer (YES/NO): NO